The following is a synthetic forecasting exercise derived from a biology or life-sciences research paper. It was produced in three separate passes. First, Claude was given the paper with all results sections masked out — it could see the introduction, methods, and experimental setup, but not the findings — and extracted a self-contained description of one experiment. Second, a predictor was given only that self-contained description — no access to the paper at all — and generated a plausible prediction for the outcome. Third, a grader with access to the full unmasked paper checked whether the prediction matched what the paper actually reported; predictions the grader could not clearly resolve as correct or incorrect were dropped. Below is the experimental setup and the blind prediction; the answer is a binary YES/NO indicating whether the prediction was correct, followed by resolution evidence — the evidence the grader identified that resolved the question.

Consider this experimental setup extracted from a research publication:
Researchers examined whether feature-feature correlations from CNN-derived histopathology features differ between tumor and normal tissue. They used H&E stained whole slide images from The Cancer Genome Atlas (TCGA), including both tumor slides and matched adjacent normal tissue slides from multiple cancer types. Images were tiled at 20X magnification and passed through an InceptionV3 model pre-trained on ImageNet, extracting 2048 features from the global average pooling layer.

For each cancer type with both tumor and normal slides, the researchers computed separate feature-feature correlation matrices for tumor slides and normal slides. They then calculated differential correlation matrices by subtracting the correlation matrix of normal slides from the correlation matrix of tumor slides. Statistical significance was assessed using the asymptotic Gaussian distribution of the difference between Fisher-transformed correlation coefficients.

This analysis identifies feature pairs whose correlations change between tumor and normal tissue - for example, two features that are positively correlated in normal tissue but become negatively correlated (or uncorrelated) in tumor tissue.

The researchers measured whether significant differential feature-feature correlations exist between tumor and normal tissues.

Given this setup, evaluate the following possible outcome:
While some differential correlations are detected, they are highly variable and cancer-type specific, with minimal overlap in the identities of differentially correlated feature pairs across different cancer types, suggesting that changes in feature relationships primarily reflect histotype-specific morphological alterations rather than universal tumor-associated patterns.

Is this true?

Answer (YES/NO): NO